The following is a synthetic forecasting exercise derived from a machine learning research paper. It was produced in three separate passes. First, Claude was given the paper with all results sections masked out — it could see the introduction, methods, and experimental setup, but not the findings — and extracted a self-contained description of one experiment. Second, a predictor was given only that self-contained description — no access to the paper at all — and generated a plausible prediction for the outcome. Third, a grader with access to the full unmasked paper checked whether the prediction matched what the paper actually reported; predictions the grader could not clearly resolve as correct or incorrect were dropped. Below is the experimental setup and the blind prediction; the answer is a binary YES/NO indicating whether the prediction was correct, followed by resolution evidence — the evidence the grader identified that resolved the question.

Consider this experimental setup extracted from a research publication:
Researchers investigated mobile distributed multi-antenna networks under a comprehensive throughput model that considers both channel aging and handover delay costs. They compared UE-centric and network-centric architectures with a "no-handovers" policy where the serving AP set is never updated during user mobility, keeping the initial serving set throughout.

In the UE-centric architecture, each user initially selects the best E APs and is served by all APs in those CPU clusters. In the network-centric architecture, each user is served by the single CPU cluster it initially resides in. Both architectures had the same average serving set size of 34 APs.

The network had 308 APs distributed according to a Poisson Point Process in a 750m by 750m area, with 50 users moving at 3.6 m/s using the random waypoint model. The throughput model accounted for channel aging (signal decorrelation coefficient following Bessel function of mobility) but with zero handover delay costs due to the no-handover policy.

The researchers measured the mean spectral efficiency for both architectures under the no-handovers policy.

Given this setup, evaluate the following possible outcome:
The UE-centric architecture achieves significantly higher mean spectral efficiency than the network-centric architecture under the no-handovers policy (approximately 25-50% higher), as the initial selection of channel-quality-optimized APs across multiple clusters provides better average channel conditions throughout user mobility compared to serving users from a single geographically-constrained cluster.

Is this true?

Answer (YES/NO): NO